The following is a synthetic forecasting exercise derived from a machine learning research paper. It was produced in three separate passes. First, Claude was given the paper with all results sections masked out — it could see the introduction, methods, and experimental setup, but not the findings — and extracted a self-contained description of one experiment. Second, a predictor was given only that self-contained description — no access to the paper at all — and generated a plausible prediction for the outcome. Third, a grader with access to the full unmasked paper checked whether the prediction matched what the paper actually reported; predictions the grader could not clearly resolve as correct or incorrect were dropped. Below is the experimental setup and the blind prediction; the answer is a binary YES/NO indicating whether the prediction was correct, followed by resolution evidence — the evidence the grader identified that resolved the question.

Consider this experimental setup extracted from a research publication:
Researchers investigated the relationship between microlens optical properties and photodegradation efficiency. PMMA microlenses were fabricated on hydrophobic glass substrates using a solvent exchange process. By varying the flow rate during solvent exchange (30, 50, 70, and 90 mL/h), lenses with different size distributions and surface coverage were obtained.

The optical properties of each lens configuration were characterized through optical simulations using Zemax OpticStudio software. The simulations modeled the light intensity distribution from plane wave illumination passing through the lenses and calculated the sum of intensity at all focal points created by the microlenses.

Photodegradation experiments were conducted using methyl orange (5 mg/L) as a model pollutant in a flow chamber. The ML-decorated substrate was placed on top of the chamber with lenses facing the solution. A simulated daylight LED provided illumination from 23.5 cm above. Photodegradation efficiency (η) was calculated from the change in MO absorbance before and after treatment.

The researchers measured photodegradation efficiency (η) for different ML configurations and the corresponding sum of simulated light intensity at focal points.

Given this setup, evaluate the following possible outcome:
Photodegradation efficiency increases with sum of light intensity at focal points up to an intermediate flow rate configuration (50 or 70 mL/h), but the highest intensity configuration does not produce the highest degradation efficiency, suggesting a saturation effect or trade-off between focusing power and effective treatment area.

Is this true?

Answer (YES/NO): NO